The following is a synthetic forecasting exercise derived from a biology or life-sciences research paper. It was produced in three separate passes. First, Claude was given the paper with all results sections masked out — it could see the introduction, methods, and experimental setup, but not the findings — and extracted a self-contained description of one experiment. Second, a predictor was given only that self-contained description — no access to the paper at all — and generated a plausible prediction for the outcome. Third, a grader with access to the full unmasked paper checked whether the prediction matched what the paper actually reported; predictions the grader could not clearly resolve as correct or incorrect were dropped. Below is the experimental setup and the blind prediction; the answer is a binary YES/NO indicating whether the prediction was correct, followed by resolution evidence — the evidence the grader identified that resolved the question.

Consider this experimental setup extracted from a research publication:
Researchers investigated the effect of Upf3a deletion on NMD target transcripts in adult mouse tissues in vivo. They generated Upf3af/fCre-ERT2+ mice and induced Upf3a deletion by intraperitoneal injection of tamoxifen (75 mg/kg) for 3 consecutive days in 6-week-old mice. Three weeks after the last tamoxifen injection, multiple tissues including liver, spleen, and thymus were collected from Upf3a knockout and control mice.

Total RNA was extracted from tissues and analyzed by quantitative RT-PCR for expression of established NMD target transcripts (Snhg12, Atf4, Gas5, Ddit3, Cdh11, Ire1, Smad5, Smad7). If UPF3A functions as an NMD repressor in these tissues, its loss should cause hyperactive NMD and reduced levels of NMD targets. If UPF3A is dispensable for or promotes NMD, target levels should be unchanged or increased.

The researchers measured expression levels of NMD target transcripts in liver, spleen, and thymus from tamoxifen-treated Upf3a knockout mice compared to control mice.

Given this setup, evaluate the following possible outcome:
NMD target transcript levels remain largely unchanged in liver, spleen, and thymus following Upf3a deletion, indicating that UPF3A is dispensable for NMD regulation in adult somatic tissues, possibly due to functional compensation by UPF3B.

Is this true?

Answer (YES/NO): NO